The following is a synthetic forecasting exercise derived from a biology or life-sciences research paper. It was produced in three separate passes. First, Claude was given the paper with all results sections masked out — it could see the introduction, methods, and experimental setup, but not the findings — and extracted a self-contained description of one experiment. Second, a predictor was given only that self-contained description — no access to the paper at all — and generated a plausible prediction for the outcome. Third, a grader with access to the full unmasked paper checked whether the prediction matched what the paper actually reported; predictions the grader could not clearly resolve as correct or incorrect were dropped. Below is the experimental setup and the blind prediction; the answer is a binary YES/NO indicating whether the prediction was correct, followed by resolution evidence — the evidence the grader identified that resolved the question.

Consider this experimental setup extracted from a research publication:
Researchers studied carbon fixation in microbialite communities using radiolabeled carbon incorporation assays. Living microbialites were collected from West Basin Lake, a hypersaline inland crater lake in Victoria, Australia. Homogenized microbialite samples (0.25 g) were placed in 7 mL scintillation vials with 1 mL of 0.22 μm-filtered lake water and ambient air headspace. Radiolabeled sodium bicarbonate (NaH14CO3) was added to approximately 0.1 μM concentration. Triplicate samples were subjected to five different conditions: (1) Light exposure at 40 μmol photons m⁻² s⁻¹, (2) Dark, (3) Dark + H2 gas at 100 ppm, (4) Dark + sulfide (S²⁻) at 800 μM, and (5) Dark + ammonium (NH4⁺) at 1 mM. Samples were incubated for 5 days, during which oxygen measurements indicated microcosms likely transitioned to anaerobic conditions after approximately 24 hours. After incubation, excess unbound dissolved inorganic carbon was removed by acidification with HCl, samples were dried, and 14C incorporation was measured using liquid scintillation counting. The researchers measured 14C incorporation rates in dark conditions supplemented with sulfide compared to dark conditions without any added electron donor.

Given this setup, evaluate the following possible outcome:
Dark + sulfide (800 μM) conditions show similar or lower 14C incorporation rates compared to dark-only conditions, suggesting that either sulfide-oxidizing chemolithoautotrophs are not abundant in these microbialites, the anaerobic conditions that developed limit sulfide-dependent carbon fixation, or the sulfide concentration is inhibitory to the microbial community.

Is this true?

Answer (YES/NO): NO